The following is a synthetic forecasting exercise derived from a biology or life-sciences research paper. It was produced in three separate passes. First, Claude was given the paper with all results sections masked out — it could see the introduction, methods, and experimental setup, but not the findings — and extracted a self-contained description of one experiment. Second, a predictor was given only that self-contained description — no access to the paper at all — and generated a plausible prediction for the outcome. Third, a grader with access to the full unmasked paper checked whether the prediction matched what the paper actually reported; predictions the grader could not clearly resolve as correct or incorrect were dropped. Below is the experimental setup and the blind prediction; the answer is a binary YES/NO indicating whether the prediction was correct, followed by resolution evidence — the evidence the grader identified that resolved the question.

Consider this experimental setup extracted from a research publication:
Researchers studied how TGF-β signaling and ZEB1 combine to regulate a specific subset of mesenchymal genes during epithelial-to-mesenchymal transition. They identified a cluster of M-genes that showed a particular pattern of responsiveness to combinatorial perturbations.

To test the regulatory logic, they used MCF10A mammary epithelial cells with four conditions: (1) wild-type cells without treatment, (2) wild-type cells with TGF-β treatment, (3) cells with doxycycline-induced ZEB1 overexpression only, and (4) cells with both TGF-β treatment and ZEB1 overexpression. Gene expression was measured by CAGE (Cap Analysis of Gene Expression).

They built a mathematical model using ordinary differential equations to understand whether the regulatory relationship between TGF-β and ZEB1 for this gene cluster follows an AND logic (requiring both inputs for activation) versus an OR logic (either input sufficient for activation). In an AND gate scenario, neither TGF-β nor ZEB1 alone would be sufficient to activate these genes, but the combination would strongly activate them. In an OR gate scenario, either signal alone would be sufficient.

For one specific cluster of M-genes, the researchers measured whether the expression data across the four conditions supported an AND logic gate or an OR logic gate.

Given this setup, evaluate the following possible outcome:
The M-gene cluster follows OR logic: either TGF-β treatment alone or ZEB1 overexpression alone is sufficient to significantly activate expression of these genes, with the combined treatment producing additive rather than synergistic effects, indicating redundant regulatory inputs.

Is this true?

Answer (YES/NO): YES